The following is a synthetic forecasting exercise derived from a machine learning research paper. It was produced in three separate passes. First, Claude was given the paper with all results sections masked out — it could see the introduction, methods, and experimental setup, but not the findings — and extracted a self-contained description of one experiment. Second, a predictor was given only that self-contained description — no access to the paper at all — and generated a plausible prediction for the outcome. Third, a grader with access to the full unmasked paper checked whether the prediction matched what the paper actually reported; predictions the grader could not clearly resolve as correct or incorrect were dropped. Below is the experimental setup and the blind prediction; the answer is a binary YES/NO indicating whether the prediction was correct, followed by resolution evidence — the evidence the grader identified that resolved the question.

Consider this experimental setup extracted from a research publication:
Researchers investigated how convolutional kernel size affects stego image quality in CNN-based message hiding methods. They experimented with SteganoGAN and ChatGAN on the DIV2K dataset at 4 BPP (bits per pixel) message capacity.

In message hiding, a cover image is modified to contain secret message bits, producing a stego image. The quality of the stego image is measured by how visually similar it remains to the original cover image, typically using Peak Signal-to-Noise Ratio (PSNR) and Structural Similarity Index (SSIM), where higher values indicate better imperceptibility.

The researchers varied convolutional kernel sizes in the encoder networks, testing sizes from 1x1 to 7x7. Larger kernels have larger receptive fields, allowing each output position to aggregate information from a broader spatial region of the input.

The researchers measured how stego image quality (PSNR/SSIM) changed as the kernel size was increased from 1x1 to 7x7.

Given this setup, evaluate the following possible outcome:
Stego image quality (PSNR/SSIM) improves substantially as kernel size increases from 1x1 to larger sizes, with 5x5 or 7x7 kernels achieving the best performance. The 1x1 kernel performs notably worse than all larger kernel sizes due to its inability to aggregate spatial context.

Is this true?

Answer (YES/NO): YES